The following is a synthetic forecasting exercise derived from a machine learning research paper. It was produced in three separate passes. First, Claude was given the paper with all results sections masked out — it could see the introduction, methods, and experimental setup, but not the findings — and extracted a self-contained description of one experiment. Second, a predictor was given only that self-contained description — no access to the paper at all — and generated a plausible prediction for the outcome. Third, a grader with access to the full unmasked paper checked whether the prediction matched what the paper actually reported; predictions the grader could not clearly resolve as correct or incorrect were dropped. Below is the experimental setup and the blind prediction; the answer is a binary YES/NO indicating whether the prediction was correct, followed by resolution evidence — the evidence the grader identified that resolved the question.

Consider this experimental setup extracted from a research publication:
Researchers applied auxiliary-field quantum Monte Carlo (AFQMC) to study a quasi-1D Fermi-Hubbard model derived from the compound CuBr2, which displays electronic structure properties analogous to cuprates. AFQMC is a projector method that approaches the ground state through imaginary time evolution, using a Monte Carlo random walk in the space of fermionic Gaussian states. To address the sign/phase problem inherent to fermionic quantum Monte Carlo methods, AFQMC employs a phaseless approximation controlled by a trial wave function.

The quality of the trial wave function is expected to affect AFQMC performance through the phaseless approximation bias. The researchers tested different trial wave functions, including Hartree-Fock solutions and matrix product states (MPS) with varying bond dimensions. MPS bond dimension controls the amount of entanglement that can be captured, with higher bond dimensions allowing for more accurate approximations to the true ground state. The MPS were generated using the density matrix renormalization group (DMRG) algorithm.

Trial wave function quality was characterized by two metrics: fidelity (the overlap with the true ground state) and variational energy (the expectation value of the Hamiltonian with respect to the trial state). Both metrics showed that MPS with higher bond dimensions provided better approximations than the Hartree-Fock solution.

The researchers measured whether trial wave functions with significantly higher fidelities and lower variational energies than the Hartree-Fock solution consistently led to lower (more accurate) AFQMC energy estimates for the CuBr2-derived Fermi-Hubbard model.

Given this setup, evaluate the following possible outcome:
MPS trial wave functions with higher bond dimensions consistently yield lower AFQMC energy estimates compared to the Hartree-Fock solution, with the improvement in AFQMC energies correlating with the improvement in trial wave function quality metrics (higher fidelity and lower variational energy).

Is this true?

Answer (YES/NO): NO